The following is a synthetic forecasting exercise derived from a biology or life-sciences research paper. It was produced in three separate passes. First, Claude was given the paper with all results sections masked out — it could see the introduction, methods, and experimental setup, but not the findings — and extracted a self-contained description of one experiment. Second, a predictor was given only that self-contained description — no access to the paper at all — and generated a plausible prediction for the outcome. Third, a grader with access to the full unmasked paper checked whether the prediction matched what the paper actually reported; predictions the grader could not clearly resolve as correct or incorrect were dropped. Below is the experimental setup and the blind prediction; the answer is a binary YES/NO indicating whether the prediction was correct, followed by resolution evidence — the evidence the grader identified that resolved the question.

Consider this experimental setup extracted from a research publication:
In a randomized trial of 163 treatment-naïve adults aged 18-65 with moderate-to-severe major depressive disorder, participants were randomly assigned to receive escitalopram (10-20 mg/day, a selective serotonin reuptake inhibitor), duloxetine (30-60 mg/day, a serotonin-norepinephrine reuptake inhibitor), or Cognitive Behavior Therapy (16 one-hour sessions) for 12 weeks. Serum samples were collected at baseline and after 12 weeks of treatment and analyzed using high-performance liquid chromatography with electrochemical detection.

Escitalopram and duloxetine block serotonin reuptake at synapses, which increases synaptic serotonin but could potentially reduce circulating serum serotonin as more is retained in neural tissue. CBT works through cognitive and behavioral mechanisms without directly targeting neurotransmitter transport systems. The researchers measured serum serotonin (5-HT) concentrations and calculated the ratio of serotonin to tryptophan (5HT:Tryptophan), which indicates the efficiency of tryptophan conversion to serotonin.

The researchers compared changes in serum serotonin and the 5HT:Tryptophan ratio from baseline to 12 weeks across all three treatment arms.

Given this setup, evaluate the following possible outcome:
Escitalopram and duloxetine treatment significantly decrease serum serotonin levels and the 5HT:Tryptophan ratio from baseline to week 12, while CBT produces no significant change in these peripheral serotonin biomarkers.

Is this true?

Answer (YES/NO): YES